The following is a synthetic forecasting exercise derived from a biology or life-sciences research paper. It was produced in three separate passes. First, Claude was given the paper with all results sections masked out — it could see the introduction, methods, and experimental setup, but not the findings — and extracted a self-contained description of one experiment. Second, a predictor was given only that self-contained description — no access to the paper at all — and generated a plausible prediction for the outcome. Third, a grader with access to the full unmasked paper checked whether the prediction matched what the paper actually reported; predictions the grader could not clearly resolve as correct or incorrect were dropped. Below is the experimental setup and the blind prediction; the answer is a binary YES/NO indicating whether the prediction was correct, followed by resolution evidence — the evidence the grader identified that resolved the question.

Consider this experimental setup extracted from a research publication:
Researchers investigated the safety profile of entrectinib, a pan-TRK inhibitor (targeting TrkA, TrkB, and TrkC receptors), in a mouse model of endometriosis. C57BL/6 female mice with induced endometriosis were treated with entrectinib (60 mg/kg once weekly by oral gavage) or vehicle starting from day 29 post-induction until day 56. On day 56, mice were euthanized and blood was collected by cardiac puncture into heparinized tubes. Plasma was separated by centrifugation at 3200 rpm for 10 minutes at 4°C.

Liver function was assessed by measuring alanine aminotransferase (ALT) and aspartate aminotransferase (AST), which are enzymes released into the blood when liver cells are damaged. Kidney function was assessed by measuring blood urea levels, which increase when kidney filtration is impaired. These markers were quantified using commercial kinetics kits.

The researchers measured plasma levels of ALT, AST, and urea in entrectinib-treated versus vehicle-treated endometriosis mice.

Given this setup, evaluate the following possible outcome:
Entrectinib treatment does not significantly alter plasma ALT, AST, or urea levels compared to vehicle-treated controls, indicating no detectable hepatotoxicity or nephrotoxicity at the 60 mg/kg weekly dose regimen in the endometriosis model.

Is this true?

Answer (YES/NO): YES